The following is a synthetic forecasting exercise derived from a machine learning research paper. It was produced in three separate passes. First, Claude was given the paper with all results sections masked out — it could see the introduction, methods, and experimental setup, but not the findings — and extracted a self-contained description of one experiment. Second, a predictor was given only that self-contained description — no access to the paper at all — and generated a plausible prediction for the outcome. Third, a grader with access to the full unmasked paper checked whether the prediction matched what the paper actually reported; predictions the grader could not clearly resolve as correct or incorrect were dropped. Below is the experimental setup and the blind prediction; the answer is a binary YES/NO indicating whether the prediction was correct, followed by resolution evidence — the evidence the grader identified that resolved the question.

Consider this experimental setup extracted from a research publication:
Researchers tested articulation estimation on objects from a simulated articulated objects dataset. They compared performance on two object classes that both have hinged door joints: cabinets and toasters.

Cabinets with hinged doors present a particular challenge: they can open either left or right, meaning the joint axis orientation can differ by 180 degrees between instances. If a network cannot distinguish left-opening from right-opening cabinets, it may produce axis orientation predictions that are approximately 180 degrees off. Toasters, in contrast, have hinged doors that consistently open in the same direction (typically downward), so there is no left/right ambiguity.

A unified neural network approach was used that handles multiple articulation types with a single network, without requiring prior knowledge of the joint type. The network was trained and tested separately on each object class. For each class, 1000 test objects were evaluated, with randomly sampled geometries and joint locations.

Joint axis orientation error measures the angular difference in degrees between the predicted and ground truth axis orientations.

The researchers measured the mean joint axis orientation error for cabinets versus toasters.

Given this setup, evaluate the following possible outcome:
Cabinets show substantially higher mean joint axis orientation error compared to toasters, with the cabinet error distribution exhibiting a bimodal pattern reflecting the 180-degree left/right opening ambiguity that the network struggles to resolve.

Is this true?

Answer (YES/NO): NO